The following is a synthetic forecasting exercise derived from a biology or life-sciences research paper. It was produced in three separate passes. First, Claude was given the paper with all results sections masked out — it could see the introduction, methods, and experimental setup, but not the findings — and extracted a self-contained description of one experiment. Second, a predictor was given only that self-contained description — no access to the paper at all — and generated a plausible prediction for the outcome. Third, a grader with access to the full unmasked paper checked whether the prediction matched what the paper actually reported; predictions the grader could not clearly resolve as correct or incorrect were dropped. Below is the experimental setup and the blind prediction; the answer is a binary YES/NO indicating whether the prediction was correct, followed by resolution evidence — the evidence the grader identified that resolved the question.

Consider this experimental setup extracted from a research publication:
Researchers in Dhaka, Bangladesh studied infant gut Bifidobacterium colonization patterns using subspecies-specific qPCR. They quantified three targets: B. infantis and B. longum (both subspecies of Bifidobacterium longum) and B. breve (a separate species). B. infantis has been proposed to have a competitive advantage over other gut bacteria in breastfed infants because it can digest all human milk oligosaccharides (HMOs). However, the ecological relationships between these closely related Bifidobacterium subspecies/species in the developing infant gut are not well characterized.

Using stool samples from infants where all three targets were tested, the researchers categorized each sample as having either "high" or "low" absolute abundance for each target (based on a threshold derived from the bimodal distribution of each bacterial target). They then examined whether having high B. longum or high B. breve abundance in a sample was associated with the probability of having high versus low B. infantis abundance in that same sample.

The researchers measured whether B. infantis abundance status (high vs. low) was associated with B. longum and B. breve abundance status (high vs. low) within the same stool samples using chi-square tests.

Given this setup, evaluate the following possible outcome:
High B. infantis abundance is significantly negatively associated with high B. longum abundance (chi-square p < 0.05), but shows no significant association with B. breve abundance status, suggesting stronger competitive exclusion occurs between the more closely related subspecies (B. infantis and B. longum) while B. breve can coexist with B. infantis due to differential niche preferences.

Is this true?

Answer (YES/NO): NO